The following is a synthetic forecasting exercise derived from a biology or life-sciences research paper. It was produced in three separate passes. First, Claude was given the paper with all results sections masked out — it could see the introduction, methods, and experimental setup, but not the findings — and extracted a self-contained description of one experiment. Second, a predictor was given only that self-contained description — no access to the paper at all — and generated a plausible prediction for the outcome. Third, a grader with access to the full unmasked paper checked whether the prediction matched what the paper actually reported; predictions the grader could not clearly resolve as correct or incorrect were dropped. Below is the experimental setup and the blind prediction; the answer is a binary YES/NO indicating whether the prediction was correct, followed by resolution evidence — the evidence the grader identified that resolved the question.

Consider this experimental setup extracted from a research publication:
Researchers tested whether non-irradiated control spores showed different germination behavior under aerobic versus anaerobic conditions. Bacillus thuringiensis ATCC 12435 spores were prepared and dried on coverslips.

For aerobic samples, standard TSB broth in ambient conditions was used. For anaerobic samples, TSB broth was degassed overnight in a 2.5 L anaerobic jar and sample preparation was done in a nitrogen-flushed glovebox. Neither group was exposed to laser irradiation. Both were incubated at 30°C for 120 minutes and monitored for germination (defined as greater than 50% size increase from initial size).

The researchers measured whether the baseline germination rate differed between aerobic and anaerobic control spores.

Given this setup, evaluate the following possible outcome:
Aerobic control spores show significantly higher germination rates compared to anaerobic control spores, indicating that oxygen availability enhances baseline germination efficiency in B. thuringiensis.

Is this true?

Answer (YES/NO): NO